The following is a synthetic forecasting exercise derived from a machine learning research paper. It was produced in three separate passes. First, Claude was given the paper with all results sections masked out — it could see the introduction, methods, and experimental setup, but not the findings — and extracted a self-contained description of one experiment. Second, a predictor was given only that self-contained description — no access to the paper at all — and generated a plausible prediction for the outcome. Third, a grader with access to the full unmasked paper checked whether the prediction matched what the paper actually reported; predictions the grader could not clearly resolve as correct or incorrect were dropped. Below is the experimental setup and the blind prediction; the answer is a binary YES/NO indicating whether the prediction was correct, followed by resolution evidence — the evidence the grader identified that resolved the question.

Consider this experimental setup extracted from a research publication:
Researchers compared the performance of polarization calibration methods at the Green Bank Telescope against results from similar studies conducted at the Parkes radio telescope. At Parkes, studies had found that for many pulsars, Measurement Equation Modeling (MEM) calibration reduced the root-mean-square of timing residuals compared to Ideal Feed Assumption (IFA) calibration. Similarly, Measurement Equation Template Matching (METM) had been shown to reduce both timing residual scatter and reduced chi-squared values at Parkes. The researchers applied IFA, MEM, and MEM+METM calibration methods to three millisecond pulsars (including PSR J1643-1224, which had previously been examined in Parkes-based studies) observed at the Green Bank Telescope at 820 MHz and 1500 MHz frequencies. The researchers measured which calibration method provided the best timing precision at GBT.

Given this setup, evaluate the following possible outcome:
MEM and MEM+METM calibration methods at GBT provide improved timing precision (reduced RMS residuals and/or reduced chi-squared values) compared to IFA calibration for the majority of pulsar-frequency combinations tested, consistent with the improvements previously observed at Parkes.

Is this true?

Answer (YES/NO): NO